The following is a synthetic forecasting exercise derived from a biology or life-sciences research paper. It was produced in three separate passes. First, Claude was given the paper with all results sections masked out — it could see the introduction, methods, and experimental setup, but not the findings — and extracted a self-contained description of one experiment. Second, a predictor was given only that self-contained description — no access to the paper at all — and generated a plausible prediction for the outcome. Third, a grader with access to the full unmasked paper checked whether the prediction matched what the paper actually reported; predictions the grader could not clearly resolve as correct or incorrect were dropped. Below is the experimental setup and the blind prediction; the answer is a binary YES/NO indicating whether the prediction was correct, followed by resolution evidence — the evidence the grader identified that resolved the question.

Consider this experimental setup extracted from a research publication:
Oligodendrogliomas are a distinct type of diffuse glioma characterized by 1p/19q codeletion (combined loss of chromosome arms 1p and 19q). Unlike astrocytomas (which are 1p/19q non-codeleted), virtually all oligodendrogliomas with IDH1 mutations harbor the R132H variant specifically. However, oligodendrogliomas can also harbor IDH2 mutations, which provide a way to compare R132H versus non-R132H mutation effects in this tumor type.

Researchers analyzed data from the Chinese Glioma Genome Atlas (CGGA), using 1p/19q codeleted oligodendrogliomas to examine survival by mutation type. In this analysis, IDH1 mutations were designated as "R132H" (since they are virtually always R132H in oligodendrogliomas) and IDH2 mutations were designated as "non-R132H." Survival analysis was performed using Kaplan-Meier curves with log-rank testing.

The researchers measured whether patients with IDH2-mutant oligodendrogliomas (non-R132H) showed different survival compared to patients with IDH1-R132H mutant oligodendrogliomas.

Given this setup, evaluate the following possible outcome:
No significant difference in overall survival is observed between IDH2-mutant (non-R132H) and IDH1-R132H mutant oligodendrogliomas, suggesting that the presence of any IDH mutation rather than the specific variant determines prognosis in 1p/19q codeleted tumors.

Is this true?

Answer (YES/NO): YES